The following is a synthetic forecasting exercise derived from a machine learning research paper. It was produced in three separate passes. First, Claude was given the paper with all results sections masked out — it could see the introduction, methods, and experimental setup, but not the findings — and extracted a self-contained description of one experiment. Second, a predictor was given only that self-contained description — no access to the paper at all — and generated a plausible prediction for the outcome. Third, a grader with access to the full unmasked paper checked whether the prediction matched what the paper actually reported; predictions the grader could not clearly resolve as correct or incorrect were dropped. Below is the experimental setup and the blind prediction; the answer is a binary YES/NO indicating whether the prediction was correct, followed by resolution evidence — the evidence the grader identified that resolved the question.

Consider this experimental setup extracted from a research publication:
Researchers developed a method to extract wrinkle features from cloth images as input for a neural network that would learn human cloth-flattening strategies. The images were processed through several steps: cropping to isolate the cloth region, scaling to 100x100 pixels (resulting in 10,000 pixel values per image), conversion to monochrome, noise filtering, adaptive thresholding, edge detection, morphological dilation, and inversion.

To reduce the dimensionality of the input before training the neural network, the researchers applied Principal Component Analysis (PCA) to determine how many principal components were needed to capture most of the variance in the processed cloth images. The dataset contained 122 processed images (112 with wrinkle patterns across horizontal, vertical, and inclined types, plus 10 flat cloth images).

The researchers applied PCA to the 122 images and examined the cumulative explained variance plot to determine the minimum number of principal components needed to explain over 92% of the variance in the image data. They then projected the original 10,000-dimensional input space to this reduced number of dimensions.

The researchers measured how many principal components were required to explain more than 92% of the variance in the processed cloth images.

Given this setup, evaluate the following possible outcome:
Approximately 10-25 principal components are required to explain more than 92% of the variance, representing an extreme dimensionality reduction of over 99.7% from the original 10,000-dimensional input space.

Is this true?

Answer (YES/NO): NO